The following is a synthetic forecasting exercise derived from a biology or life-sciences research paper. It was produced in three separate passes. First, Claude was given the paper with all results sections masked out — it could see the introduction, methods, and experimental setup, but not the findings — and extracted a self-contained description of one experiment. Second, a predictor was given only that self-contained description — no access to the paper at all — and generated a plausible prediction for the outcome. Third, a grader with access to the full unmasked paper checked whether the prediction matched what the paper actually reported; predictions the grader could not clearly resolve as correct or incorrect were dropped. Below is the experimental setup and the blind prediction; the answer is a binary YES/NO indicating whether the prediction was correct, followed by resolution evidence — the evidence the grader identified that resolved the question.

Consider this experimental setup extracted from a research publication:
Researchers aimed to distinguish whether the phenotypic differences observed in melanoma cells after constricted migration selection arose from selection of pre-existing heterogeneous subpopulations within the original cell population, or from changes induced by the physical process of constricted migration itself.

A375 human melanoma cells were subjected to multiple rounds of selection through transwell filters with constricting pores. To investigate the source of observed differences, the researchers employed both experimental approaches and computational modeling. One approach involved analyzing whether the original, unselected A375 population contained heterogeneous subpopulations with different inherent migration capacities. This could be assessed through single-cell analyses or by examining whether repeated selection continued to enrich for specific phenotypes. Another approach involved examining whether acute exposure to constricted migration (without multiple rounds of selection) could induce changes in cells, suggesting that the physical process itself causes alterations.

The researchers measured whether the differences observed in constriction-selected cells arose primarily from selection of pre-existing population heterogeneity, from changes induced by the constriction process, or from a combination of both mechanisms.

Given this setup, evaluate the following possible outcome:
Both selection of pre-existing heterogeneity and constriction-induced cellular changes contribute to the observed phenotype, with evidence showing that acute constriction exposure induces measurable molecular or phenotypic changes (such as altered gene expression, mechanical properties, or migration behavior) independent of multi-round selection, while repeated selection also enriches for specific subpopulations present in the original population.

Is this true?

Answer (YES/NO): NO